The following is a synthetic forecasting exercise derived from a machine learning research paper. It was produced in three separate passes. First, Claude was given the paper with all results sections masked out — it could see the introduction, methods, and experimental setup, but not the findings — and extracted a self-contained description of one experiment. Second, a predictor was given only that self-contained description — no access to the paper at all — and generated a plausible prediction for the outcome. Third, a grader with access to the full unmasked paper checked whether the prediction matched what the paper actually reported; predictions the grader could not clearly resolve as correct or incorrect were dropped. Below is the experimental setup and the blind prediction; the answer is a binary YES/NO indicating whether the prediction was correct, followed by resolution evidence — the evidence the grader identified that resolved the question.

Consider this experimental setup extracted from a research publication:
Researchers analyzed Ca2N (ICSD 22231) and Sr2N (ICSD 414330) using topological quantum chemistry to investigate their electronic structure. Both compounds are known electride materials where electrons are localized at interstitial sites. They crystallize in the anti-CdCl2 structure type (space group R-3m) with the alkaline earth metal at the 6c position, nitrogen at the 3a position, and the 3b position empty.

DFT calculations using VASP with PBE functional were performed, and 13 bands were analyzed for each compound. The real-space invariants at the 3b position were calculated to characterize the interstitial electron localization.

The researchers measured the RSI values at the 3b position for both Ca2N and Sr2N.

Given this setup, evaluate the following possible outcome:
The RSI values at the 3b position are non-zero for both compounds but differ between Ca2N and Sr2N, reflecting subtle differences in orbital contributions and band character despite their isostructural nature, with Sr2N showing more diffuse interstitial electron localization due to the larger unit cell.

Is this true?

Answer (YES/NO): NO